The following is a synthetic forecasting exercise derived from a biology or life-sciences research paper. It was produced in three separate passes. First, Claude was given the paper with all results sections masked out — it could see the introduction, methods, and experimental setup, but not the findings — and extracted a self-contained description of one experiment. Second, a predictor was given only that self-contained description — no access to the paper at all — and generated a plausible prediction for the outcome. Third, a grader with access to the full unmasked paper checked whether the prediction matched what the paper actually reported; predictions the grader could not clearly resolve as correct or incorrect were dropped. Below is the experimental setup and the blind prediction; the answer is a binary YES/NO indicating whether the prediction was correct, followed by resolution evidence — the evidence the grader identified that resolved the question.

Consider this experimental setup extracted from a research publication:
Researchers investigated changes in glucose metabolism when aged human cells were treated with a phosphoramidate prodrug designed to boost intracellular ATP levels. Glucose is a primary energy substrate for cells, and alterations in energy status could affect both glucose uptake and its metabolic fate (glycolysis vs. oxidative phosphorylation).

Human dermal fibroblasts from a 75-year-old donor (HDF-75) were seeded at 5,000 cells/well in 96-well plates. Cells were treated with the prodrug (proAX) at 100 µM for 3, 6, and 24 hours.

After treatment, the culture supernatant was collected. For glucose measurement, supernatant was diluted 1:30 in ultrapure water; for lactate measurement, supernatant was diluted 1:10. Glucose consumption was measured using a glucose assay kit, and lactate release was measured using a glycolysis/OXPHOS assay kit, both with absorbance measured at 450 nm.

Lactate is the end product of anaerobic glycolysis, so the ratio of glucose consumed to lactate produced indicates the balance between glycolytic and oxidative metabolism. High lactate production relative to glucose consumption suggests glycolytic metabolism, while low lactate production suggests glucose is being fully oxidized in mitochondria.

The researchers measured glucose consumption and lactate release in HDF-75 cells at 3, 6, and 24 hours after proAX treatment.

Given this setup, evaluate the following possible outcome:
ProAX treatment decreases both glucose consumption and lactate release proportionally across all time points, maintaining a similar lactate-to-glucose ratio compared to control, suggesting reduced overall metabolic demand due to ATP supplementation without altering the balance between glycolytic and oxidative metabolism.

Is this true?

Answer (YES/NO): NO